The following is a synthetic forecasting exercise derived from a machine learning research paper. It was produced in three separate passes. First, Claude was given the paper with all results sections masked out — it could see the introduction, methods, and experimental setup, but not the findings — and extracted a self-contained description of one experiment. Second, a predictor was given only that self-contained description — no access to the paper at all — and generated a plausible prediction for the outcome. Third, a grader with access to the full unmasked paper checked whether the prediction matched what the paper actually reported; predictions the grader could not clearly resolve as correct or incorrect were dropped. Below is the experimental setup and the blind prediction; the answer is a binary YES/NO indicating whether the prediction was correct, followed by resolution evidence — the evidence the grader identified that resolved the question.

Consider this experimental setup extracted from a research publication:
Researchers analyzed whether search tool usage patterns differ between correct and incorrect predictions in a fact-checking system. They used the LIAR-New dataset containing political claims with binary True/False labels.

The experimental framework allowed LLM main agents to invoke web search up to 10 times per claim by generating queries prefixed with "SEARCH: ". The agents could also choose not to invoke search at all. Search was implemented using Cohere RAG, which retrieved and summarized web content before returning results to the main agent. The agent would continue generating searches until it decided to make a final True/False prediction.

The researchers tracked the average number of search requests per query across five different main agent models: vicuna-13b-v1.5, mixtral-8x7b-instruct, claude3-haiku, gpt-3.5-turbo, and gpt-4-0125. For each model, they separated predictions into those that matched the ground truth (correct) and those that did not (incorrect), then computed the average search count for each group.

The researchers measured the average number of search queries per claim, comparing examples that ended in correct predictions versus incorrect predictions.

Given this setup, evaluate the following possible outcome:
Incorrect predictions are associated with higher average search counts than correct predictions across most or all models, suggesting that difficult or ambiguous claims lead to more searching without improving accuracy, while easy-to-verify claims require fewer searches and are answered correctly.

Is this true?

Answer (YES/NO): YES